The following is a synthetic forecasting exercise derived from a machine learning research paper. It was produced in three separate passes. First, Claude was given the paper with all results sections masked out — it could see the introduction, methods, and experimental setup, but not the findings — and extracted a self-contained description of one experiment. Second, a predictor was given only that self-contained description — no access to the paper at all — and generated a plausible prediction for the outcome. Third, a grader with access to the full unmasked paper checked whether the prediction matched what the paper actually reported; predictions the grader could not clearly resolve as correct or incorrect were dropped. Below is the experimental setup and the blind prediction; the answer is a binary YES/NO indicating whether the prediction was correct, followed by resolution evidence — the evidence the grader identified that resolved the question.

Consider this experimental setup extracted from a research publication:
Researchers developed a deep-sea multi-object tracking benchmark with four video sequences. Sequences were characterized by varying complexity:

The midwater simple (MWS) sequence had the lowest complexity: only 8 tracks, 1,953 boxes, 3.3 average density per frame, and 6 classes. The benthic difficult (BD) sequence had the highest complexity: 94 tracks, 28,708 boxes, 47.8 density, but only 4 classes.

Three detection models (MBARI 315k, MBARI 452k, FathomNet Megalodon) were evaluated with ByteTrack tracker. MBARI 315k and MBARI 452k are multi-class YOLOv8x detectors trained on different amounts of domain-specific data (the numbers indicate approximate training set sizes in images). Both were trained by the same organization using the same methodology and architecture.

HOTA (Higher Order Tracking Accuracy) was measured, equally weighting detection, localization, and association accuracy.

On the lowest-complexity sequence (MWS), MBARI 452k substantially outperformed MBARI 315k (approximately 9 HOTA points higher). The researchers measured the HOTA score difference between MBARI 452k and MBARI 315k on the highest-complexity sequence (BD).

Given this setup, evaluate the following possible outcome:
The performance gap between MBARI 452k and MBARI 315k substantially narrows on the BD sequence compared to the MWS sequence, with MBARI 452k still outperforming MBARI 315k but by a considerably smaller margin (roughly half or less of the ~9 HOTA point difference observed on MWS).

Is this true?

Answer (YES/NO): NO